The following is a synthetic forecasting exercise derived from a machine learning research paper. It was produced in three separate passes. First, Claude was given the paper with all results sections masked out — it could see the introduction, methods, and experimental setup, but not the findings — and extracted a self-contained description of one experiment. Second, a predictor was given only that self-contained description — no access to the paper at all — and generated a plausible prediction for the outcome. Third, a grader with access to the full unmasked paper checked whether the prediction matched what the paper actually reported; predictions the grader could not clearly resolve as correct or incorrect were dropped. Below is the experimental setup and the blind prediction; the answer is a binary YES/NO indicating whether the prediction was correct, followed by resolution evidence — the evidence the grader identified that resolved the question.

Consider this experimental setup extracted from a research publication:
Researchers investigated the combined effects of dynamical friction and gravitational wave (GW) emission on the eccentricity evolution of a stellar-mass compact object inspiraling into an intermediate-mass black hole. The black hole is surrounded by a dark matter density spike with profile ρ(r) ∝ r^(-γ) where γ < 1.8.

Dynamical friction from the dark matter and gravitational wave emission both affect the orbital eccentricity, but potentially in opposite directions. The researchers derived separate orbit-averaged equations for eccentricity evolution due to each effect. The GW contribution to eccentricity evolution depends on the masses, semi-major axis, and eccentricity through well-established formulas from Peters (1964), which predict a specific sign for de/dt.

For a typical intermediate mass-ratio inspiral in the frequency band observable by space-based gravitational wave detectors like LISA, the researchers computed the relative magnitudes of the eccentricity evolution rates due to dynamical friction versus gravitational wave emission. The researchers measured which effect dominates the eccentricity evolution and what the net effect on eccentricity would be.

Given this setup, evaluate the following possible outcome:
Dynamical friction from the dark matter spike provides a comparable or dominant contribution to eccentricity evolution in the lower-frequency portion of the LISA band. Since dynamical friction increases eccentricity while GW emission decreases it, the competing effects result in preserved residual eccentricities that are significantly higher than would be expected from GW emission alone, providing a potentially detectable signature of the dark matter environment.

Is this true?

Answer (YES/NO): NO